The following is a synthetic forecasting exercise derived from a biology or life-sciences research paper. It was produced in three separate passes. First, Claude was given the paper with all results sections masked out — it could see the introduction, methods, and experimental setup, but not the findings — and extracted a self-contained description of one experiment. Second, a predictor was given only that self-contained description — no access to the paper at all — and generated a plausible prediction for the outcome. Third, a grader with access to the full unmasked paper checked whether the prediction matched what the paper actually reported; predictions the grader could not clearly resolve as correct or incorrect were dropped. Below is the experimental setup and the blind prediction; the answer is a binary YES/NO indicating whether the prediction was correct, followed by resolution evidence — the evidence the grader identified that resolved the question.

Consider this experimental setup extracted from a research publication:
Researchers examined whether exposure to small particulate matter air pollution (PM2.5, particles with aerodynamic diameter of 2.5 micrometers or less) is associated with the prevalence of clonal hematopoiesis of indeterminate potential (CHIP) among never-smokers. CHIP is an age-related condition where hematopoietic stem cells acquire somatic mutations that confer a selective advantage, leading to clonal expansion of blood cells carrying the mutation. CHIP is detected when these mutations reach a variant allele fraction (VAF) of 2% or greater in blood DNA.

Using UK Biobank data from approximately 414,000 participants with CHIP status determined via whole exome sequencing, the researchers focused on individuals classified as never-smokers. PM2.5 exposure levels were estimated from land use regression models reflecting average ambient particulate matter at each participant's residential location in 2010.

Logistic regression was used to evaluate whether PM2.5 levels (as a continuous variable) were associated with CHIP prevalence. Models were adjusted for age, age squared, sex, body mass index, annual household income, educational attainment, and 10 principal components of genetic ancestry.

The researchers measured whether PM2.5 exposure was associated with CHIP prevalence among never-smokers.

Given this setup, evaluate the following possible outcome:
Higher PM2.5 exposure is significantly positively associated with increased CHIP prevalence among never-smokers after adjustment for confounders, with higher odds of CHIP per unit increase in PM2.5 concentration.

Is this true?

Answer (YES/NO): NO